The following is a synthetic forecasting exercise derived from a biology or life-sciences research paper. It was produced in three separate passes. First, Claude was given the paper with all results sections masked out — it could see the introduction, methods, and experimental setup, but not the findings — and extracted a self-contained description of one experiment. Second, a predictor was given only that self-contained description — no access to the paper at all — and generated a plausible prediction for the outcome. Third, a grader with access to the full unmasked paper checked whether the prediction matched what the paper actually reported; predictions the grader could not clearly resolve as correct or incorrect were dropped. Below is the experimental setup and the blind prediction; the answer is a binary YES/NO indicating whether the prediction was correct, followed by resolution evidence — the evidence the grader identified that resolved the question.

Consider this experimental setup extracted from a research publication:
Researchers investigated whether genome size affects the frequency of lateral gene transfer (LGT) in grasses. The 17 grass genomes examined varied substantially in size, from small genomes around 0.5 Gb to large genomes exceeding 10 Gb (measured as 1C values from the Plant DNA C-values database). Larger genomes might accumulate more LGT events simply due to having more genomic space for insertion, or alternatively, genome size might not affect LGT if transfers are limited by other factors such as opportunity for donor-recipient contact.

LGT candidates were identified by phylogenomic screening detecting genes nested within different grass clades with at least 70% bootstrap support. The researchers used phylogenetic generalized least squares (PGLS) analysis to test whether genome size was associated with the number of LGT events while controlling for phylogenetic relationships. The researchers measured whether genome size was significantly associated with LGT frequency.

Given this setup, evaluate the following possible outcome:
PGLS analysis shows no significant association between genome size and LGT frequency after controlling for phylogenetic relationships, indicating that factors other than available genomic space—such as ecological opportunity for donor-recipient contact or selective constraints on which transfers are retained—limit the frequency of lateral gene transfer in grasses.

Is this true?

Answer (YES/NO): YES